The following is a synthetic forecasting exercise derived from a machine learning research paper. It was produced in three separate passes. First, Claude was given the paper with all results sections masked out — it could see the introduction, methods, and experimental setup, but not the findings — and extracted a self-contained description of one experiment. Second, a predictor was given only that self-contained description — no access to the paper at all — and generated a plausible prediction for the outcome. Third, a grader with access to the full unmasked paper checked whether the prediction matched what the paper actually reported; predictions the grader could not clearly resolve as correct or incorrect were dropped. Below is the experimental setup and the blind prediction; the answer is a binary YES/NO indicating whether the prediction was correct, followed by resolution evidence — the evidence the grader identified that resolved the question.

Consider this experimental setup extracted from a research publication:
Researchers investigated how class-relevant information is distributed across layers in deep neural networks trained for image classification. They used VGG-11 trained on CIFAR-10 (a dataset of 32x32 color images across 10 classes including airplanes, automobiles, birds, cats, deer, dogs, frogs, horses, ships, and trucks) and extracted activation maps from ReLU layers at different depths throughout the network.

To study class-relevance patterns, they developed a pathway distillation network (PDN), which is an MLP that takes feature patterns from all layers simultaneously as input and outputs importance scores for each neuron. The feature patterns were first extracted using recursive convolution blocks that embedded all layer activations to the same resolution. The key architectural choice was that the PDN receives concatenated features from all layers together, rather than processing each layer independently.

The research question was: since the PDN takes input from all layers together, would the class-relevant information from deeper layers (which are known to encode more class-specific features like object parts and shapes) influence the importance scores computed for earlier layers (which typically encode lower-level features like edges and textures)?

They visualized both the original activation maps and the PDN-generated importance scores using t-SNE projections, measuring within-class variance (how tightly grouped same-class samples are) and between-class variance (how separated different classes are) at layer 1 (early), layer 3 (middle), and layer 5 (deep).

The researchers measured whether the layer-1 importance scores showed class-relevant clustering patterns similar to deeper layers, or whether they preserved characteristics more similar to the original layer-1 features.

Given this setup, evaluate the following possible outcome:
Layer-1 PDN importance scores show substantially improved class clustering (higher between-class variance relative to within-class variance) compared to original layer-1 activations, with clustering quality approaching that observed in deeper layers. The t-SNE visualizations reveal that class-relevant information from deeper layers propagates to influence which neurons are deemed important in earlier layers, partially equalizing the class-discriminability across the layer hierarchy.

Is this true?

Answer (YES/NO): NO